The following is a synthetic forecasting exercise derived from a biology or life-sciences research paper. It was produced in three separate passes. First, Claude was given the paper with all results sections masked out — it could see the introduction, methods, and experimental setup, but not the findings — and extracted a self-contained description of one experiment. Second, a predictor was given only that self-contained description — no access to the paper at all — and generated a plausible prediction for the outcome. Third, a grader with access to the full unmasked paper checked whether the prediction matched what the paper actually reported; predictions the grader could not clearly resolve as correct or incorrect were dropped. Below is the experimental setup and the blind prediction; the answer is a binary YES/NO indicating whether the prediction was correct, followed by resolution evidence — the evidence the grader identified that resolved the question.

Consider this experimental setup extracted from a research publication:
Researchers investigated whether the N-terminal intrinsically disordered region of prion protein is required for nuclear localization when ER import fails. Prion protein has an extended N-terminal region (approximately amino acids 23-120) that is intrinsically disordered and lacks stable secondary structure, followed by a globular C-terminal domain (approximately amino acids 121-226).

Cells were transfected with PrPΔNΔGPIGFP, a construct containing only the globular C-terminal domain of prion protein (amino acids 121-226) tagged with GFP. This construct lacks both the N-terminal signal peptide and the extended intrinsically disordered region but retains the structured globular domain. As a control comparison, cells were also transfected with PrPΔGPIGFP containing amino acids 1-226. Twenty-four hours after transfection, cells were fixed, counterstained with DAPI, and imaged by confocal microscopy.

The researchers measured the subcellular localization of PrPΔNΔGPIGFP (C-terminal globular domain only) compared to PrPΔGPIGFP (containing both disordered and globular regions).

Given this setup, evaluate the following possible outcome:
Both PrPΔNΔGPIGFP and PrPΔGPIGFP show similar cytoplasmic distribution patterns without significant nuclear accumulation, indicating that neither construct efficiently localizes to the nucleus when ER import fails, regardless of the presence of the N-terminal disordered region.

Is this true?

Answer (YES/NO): NO